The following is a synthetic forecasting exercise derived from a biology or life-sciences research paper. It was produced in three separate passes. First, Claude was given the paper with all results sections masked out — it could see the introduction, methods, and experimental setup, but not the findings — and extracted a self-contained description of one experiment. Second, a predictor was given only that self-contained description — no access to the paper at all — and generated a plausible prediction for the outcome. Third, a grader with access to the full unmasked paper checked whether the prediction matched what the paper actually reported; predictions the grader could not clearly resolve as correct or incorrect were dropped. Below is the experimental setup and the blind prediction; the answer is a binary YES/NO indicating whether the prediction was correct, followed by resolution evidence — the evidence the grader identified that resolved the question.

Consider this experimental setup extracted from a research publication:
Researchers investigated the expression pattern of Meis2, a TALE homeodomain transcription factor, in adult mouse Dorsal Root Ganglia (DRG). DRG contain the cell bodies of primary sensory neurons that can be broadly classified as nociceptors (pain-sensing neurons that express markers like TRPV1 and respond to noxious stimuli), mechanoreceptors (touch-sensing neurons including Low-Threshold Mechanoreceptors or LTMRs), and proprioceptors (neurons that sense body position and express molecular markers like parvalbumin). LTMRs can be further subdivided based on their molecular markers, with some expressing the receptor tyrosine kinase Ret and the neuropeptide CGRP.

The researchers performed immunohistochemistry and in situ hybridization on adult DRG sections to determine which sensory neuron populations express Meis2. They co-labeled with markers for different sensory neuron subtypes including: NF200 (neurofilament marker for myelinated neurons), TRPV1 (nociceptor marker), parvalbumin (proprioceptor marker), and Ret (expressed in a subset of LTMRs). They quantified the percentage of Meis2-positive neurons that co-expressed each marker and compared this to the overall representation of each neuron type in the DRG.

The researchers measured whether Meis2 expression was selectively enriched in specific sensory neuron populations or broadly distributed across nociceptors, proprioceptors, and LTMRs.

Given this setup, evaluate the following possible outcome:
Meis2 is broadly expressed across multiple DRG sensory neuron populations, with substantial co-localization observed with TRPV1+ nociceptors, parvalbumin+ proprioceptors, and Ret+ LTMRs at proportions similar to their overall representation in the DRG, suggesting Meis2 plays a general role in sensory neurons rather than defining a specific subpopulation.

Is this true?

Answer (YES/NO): NO